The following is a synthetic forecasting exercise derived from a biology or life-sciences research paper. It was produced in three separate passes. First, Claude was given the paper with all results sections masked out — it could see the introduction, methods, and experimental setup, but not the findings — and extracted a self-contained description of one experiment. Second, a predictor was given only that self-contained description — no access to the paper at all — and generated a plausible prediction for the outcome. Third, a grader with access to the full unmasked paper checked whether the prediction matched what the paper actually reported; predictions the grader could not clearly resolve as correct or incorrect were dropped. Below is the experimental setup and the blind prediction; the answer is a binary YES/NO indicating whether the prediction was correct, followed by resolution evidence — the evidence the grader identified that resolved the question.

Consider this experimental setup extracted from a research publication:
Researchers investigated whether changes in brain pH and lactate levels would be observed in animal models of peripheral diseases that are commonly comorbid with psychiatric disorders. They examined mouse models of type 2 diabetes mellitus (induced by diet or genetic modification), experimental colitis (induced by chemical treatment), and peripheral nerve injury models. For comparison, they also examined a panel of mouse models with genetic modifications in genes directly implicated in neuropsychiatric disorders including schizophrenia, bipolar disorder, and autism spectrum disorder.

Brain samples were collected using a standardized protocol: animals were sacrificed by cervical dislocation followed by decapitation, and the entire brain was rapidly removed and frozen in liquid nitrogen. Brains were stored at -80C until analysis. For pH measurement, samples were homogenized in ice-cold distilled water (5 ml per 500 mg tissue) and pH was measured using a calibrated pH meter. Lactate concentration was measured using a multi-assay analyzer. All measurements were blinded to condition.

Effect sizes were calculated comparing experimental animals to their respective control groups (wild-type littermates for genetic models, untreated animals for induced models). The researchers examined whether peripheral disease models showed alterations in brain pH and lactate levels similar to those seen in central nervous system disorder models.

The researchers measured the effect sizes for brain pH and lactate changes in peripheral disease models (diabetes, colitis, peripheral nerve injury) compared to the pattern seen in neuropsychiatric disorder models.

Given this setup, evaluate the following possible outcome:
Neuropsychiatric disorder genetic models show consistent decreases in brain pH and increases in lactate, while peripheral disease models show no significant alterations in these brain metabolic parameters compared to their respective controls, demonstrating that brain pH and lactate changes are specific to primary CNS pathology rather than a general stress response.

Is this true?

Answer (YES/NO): NO